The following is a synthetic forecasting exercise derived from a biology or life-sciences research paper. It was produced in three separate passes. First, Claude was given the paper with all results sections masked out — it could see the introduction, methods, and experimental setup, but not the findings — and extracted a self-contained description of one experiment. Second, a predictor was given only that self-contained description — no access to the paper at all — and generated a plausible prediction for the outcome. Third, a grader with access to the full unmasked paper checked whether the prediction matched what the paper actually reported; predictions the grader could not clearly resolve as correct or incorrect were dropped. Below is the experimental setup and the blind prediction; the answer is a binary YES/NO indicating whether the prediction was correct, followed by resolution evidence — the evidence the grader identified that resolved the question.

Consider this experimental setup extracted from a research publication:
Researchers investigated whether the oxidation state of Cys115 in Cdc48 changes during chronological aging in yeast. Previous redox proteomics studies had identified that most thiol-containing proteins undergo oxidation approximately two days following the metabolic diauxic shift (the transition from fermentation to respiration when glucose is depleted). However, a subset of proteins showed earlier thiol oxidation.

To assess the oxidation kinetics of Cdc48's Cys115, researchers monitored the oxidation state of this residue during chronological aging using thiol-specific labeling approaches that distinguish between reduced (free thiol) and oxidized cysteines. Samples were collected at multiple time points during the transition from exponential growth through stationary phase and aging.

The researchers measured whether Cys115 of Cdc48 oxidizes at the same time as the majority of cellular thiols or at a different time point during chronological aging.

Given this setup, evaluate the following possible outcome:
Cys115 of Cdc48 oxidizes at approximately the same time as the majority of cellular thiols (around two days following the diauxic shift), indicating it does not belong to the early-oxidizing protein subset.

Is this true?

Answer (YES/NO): NO